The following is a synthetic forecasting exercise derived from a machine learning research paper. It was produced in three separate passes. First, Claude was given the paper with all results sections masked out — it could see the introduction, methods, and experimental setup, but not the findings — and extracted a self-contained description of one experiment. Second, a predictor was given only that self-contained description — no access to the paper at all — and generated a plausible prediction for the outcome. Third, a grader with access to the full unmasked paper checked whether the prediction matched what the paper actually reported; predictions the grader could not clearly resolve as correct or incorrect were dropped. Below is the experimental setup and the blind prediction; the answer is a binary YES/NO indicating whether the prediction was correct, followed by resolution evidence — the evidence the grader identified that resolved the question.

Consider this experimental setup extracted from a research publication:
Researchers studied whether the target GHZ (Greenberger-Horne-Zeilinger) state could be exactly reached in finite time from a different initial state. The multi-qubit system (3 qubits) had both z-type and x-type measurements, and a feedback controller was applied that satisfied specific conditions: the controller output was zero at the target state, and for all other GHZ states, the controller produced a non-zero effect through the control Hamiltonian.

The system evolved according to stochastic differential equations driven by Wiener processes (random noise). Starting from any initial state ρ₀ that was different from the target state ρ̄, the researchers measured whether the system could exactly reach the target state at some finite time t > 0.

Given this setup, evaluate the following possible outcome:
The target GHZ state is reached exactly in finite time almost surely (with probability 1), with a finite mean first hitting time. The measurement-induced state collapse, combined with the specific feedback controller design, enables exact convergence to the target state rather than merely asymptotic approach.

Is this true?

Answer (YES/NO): NO